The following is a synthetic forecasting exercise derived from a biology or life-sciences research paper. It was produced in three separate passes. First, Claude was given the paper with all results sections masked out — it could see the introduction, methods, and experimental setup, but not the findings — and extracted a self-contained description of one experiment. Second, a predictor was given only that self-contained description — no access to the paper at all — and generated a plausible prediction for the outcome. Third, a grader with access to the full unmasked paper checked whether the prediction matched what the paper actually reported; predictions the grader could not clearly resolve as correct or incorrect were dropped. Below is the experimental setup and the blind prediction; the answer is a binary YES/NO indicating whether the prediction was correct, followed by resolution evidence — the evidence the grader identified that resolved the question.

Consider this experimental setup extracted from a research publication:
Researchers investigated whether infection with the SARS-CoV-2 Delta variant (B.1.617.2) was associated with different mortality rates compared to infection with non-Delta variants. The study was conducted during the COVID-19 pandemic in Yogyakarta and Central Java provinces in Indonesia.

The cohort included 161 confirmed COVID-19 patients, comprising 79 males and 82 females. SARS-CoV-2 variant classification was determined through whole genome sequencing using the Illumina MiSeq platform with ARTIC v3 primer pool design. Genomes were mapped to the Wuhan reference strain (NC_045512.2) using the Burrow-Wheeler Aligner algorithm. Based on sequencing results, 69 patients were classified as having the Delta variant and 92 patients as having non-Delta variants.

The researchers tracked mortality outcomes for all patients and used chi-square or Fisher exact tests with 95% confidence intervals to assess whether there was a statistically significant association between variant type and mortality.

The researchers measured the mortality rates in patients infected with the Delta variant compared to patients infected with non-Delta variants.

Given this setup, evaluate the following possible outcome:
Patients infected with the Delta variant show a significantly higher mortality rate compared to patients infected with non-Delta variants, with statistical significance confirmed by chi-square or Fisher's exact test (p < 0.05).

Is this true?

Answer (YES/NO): NO